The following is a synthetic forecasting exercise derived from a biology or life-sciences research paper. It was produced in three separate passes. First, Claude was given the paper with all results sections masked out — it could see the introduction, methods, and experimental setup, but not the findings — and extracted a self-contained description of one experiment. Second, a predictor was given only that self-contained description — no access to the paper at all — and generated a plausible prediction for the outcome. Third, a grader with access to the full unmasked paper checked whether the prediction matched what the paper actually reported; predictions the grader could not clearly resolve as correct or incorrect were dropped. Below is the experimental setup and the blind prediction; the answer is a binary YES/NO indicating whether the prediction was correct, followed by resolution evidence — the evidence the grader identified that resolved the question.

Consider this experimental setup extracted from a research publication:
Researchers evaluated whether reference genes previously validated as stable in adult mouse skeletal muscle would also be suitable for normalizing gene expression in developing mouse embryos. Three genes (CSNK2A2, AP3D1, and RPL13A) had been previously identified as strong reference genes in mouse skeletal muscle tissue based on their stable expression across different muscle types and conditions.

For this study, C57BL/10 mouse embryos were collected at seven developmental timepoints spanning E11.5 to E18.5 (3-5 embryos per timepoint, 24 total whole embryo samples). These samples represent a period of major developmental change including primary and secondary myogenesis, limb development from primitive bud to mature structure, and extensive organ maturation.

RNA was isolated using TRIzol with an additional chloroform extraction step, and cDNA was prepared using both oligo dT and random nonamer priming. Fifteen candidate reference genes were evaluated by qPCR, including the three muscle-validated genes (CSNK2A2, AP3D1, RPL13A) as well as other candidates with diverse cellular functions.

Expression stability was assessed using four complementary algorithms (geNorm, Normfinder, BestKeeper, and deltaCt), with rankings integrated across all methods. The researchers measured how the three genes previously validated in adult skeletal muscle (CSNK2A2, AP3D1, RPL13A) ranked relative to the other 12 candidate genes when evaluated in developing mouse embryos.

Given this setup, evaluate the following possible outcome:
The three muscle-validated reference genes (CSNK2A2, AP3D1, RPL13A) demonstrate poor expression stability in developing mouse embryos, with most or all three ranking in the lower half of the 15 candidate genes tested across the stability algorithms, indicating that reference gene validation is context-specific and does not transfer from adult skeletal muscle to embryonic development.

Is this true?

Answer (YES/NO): NO